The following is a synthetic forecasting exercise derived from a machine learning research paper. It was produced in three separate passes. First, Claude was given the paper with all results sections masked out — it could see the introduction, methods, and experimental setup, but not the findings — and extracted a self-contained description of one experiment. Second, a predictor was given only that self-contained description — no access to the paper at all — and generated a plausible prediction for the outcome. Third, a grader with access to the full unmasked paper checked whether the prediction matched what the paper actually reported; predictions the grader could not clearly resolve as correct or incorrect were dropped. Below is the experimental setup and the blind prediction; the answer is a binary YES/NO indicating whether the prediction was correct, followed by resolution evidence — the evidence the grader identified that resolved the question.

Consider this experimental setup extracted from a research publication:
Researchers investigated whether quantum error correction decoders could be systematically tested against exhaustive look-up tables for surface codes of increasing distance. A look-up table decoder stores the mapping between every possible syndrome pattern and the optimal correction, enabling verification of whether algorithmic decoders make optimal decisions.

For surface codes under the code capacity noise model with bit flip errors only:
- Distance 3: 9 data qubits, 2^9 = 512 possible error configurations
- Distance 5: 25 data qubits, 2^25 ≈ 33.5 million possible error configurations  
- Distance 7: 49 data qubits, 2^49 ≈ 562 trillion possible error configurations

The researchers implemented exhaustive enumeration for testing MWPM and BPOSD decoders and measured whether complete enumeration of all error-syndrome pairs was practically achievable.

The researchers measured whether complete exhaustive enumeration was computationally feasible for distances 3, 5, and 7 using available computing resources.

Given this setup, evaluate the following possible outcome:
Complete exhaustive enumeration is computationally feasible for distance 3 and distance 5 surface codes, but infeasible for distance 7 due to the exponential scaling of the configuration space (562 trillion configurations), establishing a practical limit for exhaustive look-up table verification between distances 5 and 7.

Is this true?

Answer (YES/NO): NO